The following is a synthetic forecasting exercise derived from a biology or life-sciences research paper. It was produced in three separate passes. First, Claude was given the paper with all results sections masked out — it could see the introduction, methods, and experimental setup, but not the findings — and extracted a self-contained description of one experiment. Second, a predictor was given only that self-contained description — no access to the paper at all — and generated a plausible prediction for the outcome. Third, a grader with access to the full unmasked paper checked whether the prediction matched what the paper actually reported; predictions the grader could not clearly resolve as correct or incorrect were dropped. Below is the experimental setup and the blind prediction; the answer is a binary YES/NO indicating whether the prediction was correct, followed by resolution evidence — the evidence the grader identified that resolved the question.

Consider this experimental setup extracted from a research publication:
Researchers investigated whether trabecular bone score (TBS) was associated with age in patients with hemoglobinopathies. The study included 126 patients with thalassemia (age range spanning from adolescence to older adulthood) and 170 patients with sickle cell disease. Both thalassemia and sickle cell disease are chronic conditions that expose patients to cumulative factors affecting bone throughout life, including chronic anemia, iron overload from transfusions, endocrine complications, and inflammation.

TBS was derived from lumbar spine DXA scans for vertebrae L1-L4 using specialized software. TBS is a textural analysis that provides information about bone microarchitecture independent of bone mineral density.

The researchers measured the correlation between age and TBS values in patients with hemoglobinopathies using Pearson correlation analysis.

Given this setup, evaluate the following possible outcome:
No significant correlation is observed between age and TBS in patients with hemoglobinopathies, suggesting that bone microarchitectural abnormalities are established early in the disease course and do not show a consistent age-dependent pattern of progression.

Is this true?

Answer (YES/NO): NO